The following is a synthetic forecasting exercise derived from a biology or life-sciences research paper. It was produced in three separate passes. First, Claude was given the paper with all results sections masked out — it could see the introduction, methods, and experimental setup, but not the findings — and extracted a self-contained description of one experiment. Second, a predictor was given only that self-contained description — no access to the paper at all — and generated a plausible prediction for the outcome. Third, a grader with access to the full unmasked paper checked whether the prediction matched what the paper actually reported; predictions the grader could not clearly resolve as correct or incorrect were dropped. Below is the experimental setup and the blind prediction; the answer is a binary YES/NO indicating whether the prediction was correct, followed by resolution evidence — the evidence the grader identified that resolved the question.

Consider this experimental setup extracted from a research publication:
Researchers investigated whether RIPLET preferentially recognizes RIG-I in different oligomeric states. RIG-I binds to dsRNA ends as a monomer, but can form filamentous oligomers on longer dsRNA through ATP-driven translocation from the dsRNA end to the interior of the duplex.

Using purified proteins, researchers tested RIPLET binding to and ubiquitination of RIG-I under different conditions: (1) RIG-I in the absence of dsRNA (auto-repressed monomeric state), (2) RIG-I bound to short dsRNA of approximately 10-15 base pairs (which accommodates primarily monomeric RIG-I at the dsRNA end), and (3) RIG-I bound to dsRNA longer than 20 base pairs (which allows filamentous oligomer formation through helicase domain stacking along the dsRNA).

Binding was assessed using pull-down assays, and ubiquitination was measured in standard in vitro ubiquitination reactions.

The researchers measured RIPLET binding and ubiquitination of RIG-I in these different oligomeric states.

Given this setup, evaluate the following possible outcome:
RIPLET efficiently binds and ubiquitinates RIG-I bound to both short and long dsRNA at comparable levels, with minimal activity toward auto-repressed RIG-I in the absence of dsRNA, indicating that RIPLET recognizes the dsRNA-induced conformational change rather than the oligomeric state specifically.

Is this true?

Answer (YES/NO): NO